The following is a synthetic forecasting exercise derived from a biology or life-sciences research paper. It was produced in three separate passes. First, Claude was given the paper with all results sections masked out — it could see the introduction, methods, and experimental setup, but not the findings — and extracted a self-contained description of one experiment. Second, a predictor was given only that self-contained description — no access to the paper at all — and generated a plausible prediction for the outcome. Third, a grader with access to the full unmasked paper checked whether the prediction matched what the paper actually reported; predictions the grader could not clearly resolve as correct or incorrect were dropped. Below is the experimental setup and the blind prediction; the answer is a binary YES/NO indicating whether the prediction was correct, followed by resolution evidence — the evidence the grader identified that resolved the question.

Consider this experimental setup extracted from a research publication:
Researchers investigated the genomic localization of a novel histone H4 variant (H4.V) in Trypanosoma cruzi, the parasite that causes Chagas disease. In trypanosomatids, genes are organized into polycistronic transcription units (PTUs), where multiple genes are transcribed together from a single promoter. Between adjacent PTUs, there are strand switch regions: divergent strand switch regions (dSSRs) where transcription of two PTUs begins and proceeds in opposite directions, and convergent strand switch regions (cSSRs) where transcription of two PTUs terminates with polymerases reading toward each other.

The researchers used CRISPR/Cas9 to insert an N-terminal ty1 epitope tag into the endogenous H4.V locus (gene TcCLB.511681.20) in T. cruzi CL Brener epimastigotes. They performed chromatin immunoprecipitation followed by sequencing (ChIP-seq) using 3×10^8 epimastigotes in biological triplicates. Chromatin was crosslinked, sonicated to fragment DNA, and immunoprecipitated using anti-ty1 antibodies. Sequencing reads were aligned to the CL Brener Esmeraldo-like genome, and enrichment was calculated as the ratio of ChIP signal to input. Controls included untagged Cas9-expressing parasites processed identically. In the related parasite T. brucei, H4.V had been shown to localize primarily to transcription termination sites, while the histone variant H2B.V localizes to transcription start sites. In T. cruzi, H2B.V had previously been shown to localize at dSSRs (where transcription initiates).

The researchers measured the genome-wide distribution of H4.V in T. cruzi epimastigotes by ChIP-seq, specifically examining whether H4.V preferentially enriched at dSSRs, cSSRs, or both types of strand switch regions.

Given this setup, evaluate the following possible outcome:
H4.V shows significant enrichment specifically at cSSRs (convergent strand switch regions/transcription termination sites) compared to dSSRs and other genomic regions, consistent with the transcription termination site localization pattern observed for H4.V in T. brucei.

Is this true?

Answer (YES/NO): YES